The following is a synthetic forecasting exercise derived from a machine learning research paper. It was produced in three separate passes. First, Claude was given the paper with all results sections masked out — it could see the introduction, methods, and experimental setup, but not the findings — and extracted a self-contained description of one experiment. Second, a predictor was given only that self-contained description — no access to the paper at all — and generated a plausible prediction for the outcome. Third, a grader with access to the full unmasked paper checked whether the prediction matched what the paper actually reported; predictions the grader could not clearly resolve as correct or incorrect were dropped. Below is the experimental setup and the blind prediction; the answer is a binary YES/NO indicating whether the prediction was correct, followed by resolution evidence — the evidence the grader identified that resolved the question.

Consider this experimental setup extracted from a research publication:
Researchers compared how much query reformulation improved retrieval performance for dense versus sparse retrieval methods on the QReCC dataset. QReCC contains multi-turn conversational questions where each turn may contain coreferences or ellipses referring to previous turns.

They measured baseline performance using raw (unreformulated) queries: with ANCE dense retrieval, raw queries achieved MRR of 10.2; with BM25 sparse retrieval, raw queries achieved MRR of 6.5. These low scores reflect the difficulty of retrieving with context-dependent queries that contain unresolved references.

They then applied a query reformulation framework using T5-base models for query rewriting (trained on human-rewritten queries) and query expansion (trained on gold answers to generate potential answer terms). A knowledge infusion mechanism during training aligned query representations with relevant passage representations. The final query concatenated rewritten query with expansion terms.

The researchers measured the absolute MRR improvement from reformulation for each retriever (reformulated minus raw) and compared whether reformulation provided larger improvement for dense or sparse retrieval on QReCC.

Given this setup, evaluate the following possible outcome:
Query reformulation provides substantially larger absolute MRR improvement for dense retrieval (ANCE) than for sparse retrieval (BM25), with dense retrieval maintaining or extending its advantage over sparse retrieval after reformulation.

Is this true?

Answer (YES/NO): NO